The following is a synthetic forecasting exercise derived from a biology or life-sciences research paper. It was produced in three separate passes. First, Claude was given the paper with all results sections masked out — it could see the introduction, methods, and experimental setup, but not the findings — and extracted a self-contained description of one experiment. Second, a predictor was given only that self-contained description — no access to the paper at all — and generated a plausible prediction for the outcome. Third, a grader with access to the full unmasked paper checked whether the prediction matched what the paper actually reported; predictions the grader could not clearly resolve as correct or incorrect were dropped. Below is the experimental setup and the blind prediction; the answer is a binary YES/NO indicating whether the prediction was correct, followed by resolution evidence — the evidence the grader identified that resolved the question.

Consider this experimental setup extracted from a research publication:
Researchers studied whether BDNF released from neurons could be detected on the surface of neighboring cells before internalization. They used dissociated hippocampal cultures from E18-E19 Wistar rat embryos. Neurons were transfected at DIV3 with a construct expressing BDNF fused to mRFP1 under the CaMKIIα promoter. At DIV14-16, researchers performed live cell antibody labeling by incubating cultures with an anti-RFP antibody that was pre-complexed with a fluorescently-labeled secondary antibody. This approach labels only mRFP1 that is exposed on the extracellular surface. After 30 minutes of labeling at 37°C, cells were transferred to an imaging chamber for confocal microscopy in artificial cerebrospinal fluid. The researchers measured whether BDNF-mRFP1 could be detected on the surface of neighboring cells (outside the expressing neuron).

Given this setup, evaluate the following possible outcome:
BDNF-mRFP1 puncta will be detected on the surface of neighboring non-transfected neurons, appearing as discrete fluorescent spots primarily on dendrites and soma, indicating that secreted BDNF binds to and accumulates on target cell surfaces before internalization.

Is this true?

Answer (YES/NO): NO